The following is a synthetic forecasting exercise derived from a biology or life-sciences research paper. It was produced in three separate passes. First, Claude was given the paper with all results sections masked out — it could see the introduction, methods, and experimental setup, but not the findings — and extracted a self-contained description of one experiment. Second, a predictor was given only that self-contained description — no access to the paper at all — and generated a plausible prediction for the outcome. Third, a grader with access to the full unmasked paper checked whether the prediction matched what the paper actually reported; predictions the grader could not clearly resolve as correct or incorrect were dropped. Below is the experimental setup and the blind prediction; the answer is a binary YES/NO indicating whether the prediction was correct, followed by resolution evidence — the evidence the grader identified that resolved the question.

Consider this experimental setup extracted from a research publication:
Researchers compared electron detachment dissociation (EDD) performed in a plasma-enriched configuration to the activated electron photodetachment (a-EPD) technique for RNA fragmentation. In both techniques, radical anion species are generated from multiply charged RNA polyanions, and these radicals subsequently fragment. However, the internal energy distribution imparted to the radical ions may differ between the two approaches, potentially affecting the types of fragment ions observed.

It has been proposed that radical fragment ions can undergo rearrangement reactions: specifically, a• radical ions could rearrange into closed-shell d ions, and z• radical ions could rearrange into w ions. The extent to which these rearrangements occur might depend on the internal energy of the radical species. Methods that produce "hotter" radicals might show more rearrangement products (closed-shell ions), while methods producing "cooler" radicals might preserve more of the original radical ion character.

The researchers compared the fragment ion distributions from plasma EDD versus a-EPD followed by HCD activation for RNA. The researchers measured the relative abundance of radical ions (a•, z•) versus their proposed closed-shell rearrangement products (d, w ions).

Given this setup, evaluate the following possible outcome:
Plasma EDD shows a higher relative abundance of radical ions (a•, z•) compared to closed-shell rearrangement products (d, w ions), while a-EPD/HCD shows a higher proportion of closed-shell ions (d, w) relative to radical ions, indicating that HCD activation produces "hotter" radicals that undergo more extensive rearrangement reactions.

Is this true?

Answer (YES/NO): NO